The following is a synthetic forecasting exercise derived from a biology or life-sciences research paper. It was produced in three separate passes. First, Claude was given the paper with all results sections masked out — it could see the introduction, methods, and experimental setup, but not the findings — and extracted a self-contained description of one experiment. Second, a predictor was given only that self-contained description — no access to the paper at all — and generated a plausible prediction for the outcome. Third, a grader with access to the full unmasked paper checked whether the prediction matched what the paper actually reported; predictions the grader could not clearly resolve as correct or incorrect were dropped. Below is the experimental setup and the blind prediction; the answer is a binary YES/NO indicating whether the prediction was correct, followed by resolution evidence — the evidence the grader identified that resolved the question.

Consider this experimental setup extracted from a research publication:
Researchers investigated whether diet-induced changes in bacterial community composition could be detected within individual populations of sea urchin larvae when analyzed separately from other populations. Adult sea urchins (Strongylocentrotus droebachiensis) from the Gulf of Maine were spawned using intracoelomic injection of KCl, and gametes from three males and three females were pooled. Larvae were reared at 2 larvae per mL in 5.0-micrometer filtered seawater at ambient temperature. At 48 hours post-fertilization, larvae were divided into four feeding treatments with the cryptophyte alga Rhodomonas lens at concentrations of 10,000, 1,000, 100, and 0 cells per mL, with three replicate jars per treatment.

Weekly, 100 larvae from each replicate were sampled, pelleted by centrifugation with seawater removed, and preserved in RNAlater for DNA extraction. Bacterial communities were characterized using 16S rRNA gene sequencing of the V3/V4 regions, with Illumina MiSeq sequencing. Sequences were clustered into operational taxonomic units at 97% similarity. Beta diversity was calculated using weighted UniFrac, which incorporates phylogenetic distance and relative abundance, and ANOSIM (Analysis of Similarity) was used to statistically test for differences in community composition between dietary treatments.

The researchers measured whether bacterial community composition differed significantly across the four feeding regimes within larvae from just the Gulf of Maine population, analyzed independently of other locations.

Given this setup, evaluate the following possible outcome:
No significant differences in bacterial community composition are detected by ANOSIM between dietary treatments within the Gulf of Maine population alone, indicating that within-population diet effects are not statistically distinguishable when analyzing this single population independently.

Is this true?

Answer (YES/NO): NO